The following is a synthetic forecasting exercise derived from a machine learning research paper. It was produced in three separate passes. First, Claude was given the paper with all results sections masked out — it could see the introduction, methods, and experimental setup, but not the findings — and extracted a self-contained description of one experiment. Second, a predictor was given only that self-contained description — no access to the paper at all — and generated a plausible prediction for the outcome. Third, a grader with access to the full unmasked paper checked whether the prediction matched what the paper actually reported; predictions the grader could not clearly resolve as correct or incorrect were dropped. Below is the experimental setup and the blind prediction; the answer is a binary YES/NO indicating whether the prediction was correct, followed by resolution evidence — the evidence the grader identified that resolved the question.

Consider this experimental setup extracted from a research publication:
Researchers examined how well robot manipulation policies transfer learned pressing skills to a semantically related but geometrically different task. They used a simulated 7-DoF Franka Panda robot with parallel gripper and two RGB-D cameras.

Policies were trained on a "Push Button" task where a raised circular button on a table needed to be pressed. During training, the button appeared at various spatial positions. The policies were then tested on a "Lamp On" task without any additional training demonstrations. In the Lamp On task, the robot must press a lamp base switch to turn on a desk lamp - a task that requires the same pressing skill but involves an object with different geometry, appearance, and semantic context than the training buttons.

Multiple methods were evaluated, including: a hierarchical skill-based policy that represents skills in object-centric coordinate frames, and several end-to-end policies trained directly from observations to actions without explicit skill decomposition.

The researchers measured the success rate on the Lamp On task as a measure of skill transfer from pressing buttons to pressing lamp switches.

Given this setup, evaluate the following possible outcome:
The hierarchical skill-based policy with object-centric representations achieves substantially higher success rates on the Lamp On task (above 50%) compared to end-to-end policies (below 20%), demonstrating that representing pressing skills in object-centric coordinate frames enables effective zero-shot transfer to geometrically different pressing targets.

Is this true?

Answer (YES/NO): NO